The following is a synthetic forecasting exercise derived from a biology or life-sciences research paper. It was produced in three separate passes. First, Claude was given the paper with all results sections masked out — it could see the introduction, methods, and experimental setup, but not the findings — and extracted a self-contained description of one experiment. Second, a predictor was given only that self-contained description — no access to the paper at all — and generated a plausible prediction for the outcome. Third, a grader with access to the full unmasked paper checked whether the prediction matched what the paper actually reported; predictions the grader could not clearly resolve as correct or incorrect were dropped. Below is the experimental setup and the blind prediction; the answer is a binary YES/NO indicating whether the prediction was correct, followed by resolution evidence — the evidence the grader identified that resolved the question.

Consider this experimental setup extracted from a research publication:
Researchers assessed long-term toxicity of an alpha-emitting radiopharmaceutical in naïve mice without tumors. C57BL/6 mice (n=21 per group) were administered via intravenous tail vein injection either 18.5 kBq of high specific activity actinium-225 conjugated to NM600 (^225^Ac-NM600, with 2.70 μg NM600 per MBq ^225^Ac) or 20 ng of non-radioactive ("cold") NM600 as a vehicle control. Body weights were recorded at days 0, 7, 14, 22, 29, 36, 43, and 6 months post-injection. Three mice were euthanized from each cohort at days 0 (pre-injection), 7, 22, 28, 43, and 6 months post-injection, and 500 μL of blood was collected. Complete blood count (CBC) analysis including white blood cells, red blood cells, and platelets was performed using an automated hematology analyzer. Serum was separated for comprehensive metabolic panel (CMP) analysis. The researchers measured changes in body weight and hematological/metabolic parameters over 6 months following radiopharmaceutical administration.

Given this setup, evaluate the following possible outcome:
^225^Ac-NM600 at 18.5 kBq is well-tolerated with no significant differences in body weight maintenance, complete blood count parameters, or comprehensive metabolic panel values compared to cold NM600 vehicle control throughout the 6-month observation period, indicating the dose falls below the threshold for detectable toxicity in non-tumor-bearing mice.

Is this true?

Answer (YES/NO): NO